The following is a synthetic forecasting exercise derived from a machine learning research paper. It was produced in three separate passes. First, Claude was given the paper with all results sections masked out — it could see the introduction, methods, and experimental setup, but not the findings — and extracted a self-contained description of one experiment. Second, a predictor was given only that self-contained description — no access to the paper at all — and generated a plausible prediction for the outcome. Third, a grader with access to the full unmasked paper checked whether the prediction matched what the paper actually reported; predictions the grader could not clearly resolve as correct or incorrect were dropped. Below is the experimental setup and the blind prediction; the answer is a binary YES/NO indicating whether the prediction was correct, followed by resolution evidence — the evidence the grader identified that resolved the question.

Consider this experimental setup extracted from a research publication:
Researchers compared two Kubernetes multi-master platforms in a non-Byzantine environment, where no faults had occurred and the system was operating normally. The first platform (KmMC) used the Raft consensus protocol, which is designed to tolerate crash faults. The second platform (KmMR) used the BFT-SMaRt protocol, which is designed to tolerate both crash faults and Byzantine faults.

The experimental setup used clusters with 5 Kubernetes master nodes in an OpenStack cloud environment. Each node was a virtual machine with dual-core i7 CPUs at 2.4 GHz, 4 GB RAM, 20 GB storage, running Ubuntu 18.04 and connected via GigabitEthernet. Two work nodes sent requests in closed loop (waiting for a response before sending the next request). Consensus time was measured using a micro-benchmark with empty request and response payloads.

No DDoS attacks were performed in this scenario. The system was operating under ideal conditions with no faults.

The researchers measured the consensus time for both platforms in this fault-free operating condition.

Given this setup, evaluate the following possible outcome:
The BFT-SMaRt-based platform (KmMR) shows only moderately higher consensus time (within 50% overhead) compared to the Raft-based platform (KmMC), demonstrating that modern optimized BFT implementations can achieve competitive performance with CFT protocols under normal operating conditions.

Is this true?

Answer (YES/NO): NO